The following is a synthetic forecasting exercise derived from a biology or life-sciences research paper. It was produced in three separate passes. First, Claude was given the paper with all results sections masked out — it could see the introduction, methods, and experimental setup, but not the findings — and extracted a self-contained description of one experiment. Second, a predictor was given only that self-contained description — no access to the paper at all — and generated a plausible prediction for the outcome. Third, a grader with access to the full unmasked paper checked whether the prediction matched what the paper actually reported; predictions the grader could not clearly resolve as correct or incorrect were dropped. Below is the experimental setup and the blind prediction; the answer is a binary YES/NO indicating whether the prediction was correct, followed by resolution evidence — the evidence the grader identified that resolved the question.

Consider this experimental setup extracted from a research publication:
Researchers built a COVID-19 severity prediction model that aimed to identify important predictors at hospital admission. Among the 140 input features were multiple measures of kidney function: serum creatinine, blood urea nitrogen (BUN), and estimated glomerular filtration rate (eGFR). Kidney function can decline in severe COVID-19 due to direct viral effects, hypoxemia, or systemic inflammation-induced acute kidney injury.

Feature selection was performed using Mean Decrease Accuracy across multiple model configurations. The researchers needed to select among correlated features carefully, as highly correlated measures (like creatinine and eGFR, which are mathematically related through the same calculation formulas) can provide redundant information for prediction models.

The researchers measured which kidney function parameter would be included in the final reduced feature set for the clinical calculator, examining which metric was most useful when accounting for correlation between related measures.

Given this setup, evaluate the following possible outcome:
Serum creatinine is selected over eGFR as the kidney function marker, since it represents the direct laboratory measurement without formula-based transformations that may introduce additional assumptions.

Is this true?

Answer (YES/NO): NO